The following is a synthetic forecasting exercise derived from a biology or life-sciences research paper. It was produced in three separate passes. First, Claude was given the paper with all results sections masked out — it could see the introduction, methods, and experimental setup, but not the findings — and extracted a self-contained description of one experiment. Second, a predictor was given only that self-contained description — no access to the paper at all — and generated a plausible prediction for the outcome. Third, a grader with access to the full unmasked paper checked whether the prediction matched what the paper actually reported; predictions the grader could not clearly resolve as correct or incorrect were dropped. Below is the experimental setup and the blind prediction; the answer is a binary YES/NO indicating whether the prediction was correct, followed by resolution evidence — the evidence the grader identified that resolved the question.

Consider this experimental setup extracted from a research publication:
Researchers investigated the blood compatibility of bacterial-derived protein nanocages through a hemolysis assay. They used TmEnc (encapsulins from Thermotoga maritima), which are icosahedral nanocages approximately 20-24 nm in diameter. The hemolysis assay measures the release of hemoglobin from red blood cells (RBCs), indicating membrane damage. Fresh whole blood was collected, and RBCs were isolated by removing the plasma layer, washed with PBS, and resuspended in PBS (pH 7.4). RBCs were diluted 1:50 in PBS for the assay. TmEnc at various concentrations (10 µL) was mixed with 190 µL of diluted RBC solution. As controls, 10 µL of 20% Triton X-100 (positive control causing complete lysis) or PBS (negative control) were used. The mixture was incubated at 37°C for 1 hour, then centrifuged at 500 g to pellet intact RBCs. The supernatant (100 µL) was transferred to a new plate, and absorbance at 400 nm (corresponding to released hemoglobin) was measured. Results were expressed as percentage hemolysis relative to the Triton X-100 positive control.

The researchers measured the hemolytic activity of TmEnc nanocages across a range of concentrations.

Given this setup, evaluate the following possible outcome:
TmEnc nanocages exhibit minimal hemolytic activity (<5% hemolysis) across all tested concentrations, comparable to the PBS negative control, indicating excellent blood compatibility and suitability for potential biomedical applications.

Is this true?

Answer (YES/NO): NO